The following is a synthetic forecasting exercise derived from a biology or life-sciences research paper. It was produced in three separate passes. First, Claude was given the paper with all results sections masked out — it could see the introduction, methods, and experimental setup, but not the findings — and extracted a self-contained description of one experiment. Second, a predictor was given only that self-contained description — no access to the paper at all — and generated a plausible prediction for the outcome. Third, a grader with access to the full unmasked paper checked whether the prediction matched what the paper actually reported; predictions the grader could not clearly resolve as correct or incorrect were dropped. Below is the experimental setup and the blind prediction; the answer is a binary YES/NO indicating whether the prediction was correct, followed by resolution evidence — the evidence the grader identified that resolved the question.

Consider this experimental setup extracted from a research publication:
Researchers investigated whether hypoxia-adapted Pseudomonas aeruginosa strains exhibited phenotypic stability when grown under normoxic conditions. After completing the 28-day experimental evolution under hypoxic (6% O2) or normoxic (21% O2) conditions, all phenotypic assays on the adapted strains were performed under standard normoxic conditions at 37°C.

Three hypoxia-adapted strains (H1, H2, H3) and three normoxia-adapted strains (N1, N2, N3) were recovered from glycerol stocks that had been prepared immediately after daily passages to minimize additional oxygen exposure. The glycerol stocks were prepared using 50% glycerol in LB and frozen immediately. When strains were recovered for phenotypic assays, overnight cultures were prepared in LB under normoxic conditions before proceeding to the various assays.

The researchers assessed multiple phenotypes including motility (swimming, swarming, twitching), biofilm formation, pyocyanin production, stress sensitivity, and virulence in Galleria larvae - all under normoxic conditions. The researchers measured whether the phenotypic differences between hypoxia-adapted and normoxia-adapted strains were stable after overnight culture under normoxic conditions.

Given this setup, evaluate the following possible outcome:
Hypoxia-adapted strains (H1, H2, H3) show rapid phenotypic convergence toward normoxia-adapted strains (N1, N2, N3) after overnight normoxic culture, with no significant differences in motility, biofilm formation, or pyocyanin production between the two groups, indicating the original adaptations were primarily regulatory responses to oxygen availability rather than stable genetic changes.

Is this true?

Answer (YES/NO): NO